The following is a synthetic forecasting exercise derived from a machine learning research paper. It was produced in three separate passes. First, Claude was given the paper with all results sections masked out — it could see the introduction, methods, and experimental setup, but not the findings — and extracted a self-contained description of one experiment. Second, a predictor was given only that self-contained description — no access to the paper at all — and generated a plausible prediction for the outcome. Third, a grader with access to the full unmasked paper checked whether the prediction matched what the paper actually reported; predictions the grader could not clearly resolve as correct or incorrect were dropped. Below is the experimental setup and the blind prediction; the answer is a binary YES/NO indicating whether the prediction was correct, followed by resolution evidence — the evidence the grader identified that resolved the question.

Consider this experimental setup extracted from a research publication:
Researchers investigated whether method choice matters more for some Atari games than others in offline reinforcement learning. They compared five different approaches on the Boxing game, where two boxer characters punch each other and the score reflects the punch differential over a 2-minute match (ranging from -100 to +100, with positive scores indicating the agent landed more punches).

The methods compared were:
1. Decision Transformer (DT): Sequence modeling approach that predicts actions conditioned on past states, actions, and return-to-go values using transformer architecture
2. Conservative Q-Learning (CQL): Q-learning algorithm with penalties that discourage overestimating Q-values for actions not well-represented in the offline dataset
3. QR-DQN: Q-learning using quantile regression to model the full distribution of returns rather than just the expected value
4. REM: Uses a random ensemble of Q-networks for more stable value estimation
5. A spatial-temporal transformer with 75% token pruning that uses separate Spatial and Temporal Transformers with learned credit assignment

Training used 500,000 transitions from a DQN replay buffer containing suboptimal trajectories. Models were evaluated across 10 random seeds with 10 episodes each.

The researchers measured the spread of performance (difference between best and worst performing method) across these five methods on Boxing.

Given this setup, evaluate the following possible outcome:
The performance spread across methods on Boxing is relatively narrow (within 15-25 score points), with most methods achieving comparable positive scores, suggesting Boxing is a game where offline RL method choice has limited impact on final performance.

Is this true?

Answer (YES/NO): NO